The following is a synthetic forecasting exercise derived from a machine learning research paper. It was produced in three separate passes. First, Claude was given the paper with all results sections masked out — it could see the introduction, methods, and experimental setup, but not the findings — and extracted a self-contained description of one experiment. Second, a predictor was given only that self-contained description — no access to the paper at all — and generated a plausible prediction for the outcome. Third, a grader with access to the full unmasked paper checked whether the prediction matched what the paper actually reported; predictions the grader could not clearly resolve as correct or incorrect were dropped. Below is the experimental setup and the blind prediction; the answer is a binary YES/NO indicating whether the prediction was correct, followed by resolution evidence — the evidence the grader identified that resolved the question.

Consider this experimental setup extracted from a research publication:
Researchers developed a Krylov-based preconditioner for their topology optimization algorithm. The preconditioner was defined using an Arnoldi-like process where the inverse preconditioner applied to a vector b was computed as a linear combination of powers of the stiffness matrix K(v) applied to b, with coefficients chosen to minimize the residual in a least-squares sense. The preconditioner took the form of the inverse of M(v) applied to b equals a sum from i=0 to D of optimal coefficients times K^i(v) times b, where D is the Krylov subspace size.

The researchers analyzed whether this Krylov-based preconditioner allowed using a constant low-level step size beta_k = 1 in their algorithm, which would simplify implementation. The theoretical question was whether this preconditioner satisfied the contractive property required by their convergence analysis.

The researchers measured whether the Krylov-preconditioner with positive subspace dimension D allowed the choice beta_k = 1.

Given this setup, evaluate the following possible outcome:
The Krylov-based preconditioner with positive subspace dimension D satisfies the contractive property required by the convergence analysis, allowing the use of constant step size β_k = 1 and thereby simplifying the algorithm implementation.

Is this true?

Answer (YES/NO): YES